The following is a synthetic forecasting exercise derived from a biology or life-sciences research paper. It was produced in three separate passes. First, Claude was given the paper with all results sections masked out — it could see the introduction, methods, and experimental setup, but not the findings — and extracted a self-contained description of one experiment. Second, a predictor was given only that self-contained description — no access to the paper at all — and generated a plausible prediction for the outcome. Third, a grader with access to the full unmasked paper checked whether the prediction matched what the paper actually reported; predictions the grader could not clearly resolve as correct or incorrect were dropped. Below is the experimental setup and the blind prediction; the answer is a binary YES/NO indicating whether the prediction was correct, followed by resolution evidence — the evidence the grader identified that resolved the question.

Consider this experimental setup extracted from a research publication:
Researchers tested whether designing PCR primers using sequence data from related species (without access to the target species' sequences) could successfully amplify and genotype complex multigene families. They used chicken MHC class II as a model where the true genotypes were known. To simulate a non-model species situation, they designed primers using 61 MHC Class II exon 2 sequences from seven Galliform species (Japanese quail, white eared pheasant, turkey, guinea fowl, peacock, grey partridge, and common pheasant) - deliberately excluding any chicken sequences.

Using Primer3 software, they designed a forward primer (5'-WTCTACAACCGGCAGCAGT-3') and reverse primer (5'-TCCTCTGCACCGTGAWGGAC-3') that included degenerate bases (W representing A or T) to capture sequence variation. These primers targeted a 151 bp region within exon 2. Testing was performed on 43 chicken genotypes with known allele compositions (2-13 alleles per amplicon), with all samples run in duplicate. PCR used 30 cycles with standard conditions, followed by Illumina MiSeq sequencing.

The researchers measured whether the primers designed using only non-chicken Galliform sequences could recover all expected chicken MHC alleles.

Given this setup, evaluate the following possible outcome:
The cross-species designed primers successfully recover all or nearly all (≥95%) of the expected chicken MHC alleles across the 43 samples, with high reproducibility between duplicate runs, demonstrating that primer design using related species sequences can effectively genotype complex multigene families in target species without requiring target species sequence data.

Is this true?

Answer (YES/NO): NO